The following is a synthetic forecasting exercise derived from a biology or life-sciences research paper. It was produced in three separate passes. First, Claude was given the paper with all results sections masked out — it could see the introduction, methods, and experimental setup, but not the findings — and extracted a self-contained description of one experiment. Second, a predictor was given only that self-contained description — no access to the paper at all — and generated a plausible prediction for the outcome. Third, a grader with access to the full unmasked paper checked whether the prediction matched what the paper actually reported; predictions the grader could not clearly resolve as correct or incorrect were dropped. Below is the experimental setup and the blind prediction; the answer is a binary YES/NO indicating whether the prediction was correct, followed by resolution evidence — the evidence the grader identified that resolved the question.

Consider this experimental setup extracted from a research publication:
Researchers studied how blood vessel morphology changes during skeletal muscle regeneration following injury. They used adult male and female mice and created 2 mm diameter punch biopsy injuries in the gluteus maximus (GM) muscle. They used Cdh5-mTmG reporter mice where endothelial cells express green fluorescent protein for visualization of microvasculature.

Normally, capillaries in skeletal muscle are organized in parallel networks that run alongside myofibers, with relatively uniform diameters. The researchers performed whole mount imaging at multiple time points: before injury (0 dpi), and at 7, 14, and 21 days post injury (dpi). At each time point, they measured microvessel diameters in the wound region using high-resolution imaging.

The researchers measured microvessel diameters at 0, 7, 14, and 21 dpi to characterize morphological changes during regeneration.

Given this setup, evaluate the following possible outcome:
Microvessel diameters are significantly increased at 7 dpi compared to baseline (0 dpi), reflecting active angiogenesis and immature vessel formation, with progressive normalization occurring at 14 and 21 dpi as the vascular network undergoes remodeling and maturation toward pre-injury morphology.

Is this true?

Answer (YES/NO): NO